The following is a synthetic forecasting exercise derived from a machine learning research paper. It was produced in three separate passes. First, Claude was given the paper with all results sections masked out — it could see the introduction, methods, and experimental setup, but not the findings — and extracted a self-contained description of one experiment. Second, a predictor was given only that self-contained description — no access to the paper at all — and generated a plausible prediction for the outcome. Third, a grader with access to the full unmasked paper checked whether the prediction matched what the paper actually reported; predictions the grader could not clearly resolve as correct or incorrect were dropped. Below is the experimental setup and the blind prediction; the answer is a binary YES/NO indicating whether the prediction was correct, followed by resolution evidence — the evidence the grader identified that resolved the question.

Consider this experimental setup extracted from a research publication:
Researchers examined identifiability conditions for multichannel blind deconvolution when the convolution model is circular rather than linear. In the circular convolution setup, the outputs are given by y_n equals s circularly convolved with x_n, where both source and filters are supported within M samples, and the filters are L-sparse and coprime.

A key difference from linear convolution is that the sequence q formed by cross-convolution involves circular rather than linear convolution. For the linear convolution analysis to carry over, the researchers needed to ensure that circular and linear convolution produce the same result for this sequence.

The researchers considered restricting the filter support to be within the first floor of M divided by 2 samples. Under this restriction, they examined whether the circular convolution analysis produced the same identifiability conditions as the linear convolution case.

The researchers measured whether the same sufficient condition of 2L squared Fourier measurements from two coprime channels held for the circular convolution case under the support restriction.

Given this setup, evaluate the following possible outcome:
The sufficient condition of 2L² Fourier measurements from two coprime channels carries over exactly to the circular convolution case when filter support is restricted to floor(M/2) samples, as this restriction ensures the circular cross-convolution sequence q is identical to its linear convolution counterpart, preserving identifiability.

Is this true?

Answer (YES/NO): YES